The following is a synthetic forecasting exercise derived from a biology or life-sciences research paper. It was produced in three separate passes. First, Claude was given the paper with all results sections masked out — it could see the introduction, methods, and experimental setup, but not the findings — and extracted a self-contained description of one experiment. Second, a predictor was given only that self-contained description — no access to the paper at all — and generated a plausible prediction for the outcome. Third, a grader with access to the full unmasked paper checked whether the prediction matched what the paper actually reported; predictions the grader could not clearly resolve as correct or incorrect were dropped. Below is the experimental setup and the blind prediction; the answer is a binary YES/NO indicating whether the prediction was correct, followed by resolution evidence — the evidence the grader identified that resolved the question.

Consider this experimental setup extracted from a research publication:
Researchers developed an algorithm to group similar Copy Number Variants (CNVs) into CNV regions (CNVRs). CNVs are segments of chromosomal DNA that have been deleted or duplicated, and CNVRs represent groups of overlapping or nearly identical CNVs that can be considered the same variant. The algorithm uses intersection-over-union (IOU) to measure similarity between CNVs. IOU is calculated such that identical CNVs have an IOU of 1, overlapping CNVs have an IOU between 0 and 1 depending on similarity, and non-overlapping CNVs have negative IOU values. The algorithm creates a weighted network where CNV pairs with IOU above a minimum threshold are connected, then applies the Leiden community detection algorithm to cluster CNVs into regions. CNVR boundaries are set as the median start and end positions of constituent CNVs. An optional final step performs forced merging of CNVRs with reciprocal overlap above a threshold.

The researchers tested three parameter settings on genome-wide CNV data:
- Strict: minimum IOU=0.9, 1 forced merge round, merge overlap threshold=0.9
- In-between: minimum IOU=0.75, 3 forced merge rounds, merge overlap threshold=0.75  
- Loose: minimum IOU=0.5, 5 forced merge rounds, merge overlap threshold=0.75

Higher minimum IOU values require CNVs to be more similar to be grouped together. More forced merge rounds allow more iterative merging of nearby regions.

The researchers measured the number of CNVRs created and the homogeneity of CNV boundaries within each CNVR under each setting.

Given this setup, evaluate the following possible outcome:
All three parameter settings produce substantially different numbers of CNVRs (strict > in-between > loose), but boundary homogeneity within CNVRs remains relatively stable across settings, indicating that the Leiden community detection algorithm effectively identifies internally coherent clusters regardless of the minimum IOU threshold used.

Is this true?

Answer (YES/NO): NO